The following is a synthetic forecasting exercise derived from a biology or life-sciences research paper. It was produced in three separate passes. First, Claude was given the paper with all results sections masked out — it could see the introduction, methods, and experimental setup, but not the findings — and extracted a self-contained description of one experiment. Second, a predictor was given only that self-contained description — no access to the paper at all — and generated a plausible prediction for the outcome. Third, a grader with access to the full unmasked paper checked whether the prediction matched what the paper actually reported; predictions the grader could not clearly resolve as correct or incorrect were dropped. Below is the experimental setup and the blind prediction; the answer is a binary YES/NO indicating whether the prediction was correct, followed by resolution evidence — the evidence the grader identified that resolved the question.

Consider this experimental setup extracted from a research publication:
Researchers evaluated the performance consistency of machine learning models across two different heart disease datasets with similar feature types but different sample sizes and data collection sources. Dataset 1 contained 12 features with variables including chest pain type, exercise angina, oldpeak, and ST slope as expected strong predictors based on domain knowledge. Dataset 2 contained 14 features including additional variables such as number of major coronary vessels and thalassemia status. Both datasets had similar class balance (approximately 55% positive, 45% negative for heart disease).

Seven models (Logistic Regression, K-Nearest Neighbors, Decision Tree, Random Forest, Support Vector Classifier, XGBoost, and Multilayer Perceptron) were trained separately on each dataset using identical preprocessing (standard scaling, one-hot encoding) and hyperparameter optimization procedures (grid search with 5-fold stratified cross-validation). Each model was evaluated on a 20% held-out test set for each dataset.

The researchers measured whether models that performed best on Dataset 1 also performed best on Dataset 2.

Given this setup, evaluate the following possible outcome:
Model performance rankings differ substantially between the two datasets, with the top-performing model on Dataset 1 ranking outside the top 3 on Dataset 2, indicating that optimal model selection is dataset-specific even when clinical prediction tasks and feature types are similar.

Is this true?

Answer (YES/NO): NO